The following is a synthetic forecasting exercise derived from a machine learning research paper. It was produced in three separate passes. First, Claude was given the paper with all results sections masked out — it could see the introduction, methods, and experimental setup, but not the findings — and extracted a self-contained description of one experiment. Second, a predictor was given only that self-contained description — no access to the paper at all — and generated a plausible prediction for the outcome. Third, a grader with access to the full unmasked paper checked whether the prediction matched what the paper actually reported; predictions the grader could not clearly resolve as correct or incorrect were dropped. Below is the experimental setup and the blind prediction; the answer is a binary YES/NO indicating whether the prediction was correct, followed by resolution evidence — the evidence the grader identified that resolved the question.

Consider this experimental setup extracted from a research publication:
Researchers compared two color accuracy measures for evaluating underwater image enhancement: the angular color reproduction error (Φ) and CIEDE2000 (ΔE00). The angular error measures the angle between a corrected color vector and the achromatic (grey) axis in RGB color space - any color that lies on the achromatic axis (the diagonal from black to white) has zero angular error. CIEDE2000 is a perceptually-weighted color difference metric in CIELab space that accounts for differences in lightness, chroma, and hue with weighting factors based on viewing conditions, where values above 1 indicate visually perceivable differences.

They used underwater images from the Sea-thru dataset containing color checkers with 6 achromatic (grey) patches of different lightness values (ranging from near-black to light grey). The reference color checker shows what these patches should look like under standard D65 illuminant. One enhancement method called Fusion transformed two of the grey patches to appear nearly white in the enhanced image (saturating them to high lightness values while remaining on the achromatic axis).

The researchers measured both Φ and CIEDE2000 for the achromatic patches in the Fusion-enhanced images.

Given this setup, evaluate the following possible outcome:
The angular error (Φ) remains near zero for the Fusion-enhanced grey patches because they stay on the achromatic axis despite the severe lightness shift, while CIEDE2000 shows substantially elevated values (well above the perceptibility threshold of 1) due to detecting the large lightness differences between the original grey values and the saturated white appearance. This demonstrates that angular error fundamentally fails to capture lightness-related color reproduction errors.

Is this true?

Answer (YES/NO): YES